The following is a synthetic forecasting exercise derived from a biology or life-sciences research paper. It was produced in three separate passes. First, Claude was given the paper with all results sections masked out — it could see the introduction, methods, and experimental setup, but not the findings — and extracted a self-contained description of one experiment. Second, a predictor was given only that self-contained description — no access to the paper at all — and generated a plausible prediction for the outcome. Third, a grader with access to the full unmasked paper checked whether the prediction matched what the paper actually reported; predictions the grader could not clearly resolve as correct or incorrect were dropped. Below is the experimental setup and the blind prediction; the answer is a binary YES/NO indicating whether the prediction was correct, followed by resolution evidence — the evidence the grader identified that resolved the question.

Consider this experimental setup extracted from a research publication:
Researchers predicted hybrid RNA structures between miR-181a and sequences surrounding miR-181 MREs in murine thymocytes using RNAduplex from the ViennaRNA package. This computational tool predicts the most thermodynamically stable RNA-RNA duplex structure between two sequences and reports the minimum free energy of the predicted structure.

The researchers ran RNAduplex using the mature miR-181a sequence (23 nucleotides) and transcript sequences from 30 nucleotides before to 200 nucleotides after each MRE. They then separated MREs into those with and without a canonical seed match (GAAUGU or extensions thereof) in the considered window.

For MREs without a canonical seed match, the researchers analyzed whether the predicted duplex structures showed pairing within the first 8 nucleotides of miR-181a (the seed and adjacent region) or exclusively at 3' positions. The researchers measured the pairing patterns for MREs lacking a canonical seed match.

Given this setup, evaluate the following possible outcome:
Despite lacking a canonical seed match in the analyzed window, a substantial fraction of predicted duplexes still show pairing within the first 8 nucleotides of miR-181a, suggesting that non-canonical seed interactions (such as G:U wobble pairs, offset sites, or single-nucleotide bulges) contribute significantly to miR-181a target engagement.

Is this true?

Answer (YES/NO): YES